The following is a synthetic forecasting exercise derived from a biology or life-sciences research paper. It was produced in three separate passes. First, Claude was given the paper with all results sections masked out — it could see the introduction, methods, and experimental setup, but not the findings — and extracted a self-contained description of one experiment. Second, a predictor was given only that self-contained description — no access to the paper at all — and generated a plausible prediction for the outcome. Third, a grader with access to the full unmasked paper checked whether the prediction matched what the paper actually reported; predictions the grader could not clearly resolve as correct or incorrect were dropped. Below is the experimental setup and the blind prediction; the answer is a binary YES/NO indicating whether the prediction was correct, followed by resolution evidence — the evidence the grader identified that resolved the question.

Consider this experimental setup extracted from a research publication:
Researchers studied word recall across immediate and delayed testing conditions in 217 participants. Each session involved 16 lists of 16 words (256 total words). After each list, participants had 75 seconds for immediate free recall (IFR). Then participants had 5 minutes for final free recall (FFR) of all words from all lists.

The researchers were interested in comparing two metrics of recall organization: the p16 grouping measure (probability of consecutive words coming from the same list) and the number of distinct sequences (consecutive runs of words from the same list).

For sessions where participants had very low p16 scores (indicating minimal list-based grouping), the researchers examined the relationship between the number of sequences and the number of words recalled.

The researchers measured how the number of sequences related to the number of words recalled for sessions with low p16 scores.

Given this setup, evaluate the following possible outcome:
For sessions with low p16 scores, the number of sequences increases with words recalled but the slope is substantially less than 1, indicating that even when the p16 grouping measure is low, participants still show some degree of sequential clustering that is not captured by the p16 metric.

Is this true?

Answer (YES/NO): NO